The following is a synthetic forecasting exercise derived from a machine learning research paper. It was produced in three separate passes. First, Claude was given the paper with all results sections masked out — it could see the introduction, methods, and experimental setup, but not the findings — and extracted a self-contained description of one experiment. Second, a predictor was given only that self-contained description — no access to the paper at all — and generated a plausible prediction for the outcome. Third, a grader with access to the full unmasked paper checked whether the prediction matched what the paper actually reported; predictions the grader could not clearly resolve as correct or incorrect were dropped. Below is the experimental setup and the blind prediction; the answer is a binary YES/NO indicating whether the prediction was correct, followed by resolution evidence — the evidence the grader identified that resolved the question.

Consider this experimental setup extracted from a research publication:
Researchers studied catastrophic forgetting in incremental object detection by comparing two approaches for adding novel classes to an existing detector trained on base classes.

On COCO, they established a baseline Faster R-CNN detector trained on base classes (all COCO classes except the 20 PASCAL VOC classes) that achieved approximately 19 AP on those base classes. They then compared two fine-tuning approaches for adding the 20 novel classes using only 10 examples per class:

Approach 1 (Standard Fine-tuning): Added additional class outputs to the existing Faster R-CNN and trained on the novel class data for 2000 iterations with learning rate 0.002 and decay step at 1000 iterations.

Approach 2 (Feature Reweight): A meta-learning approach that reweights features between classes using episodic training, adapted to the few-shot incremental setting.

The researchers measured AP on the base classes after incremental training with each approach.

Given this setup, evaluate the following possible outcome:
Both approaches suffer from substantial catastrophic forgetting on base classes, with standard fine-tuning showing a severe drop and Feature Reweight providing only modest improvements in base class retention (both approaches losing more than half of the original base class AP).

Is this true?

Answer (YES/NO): YES